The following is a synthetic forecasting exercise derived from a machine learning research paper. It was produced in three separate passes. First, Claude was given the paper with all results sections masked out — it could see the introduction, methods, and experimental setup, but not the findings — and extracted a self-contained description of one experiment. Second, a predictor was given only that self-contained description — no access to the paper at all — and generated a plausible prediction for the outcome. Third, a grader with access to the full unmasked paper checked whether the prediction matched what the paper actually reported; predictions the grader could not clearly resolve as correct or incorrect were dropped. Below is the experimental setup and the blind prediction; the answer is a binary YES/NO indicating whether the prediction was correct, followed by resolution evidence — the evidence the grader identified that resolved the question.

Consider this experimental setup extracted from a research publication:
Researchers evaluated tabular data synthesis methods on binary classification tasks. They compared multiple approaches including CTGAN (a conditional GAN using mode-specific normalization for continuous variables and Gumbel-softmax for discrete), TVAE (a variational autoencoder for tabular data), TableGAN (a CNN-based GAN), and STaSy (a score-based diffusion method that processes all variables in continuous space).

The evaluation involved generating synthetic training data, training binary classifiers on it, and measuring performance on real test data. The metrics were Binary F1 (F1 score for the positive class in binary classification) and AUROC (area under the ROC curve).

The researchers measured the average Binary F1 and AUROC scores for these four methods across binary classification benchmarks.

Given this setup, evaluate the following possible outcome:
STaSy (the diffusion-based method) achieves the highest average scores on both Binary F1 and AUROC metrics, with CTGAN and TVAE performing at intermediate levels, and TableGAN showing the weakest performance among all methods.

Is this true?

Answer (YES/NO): NO